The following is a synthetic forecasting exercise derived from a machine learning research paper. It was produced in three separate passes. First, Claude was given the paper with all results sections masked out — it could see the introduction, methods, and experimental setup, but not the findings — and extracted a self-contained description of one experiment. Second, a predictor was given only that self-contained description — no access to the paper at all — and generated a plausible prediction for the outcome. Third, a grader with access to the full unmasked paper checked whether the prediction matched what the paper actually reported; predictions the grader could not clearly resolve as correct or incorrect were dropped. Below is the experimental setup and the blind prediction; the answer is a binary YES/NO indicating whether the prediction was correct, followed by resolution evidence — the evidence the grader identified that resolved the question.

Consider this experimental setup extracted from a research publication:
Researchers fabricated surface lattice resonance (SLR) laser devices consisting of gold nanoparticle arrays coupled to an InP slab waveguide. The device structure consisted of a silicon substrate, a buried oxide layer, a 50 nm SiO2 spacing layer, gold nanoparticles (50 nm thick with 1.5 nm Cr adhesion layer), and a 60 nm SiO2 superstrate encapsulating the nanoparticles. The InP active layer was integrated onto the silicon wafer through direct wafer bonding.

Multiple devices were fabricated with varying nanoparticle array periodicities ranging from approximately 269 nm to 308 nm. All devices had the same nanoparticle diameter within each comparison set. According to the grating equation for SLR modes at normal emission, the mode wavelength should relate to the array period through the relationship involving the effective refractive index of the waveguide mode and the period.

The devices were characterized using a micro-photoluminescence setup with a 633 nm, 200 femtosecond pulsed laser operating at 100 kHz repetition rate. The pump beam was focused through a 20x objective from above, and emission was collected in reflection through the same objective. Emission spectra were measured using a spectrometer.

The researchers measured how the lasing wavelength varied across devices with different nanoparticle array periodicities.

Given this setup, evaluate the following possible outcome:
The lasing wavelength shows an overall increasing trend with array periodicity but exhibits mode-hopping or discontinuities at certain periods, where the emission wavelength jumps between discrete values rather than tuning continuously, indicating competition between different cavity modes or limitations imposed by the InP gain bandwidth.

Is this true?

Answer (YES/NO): YES